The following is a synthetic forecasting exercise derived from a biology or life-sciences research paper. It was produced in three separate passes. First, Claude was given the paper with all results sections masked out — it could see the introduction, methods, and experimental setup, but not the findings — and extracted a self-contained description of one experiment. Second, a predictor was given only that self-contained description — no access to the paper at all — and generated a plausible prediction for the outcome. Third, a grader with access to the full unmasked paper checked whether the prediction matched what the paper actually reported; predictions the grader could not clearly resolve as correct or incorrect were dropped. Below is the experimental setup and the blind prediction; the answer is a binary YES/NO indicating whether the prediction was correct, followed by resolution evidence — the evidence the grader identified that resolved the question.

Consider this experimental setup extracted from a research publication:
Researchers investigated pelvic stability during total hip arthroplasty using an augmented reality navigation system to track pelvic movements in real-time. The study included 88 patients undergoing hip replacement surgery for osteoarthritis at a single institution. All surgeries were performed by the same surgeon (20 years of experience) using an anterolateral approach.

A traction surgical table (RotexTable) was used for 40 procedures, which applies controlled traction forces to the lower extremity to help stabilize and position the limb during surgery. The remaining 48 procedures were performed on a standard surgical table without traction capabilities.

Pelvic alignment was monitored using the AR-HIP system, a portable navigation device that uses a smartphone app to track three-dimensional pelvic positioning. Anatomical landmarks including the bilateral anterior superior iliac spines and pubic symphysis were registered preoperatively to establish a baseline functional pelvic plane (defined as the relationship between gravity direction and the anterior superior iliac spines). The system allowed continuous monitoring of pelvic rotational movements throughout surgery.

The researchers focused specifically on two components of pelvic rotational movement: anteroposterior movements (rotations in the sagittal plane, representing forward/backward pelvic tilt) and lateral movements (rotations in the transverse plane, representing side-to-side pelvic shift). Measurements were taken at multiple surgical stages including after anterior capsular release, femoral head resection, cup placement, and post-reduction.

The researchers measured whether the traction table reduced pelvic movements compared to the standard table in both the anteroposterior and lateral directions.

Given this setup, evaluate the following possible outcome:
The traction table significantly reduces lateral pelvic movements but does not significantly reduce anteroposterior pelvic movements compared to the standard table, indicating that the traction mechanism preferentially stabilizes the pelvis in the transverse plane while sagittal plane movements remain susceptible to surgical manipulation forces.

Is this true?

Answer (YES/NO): NO